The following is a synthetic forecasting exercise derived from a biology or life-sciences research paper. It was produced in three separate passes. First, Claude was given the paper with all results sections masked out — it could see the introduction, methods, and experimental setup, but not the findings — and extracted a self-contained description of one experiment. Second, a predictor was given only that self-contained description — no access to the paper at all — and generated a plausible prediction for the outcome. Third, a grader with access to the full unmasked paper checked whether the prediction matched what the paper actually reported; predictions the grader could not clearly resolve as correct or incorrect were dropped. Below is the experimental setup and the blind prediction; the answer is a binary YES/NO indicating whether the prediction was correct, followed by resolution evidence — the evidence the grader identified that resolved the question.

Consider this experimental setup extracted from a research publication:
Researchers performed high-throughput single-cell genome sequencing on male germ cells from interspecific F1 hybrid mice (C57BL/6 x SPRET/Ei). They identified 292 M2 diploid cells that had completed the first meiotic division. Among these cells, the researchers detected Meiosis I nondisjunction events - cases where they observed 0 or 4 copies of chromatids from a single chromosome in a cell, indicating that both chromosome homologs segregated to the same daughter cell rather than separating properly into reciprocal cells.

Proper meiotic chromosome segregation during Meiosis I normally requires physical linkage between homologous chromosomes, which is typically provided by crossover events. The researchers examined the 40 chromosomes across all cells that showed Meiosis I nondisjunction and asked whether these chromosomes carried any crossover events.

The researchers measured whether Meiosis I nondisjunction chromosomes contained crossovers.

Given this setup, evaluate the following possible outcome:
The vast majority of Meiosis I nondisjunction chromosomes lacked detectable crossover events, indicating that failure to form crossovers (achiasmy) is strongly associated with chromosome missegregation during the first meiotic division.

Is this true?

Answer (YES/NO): YES